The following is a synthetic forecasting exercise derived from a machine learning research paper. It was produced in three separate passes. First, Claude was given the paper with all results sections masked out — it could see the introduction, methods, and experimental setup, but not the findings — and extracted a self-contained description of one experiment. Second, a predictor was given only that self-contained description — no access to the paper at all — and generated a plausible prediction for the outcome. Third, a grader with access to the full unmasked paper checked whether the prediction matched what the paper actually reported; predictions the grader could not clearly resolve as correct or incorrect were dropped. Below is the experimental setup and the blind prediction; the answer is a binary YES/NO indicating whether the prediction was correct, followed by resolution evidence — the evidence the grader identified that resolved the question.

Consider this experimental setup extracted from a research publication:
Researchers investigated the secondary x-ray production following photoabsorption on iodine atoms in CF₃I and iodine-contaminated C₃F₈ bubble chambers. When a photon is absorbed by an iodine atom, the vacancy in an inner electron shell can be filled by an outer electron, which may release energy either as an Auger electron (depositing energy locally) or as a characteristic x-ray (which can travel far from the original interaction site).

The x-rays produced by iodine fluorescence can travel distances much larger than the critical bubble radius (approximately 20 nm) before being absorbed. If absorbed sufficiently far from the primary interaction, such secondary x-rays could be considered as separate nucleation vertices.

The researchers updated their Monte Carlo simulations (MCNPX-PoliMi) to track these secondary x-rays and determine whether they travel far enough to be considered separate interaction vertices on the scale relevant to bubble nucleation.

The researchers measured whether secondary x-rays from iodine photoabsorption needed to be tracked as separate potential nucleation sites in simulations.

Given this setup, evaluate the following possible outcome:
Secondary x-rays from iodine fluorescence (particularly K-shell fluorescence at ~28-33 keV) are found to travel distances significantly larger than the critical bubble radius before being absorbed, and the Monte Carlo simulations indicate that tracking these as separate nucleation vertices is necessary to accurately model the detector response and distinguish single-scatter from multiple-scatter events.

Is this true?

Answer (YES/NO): YES